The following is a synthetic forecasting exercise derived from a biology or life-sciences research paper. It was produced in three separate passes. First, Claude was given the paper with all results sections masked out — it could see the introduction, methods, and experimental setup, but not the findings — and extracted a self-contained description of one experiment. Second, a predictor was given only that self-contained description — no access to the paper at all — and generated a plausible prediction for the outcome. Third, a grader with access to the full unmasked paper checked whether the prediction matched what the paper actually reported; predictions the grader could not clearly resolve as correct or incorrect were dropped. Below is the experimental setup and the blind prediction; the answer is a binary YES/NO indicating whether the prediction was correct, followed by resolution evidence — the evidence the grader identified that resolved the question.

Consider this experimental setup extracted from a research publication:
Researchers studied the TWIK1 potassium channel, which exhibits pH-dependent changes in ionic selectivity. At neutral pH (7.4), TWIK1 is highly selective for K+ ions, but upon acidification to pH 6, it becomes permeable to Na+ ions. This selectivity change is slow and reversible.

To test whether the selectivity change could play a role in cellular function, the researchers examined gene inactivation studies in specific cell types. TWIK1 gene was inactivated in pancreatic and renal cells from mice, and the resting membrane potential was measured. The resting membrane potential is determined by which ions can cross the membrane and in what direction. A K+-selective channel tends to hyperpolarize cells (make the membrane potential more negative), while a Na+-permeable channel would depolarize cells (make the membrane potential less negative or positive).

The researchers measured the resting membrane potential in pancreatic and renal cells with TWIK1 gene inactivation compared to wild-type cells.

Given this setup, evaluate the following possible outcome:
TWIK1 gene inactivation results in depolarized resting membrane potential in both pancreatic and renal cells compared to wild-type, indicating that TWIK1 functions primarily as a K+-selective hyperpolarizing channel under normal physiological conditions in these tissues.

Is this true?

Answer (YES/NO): NO